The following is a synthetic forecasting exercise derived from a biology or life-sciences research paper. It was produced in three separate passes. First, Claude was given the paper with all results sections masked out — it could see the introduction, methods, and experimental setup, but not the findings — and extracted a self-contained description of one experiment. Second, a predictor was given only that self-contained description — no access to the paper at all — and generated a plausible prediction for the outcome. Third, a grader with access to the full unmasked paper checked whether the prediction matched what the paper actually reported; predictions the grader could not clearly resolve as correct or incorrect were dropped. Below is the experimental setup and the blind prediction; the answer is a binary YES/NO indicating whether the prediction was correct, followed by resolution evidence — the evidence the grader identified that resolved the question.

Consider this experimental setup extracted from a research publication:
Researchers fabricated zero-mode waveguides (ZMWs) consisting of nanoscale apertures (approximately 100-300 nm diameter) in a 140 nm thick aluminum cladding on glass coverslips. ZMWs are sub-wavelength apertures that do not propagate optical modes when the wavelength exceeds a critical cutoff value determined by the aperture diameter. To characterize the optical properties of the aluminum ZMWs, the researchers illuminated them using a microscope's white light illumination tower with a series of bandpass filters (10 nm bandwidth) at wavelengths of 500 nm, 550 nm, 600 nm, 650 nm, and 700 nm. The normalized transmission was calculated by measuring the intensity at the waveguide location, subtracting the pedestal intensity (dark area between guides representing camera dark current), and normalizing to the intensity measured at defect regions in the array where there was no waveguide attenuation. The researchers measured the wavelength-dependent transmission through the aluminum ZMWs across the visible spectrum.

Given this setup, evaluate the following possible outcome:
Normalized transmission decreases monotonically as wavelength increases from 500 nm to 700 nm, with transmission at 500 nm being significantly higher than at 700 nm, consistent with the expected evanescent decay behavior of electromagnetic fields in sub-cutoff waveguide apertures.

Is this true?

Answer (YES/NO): YES